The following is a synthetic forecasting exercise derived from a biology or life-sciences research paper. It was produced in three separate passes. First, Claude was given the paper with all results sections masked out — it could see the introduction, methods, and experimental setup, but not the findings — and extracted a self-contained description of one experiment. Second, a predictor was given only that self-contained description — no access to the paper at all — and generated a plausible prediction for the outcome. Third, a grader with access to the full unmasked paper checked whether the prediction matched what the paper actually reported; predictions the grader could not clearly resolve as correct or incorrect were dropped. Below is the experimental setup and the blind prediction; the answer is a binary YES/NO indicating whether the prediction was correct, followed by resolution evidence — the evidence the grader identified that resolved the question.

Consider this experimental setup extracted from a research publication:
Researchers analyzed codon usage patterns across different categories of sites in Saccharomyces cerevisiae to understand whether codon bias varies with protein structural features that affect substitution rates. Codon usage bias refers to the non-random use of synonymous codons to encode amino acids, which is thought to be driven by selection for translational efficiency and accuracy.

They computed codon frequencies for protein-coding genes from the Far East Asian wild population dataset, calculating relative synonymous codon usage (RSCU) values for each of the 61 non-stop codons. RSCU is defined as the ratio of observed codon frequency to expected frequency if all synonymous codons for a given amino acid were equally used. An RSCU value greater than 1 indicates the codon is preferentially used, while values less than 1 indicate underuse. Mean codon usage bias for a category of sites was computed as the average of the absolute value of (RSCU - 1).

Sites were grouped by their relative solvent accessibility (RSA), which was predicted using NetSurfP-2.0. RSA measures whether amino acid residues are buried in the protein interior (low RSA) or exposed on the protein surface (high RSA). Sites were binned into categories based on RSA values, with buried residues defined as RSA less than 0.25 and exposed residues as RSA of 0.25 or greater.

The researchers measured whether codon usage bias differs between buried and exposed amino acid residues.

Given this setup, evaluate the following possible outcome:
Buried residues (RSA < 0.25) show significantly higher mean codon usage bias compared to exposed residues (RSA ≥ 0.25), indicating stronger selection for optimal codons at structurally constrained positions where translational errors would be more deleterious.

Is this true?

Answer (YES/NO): YES